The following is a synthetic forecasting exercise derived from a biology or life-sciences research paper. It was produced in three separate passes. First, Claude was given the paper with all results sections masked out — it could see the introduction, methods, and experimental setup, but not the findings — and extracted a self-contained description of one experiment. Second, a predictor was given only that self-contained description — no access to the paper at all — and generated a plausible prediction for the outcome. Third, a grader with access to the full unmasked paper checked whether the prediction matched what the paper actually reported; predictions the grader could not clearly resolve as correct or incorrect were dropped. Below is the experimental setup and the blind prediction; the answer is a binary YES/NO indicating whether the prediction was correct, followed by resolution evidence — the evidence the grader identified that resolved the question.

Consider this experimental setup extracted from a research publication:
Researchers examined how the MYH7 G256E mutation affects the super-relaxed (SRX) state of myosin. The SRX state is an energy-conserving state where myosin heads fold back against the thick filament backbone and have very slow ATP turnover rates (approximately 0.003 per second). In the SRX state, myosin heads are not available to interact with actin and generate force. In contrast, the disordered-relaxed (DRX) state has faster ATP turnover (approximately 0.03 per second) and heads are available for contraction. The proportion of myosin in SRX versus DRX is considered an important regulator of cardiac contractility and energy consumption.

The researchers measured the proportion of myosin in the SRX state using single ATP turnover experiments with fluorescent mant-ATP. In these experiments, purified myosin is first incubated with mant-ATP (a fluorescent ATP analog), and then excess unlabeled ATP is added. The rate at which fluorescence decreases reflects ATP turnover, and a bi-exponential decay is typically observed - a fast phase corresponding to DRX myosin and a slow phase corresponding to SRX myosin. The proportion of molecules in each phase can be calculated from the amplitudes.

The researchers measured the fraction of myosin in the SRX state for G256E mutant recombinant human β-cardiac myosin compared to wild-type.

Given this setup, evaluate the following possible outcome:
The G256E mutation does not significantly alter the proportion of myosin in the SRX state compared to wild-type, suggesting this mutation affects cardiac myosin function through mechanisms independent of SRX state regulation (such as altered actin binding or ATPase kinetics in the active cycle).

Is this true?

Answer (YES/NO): NO